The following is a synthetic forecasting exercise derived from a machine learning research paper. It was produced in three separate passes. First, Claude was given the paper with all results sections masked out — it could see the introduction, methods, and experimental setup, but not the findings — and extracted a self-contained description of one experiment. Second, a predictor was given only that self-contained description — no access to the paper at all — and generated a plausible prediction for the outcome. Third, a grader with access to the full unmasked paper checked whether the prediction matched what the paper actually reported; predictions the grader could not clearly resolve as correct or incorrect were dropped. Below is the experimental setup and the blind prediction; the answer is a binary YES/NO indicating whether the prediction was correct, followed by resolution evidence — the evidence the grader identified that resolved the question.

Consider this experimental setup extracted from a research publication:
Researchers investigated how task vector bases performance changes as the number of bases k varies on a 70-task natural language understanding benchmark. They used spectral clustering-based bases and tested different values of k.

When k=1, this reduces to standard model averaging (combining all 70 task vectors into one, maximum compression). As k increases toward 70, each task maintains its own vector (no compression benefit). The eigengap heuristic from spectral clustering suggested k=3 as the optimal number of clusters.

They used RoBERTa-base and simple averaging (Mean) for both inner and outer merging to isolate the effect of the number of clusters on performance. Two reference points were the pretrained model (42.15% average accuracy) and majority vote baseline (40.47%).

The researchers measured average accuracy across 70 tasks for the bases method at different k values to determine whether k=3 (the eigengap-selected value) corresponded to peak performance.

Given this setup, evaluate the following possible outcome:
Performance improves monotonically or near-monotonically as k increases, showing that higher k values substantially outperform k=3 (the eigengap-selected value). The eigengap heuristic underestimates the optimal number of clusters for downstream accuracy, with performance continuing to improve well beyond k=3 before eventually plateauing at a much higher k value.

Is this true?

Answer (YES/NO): NO